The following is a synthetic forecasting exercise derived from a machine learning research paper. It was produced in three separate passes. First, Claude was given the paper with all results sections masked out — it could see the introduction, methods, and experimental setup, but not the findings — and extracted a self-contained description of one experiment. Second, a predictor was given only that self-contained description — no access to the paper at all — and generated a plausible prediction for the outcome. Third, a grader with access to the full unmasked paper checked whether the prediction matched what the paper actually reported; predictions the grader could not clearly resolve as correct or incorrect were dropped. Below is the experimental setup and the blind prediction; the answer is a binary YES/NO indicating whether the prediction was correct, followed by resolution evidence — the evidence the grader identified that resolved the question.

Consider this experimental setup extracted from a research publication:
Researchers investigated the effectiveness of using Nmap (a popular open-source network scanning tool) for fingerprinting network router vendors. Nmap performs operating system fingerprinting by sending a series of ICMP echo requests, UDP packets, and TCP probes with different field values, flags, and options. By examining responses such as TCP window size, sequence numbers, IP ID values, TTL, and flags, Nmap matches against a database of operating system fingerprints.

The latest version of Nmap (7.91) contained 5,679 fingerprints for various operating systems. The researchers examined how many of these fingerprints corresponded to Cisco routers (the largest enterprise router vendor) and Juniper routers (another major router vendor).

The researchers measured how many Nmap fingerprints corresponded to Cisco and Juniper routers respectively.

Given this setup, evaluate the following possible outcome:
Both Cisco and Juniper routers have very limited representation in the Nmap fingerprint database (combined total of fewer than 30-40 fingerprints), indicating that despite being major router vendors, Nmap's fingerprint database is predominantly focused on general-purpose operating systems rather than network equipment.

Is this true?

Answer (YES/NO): NO